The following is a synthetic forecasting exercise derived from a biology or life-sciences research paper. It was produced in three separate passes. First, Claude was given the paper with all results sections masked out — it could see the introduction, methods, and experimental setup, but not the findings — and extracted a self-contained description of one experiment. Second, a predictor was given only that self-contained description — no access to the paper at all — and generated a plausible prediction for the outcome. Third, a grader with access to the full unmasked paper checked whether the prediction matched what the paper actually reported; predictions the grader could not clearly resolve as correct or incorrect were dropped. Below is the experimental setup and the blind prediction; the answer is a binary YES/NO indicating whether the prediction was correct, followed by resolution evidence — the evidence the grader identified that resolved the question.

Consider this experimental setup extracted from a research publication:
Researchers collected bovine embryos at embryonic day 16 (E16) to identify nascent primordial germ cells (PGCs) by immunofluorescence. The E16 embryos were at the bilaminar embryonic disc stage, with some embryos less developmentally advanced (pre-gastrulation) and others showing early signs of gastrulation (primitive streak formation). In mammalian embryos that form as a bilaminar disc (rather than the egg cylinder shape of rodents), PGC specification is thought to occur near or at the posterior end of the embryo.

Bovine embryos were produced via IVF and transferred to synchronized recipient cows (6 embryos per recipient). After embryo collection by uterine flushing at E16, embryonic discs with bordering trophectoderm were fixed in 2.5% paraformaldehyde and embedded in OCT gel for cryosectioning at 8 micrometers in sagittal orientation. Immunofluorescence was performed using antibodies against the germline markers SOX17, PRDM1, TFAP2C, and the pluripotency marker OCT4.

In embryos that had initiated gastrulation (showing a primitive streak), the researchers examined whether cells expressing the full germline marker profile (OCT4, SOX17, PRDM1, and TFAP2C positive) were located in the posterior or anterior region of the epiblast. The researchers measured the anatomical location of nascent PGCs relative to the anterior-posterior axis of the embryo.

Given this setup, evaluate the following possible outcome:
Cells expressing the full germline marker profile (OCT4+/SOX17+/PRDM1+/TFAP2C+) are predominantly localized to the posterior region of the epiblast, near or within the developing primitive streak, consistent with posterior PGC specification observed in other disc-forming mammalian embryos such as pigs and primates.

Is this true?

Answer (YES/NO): YES